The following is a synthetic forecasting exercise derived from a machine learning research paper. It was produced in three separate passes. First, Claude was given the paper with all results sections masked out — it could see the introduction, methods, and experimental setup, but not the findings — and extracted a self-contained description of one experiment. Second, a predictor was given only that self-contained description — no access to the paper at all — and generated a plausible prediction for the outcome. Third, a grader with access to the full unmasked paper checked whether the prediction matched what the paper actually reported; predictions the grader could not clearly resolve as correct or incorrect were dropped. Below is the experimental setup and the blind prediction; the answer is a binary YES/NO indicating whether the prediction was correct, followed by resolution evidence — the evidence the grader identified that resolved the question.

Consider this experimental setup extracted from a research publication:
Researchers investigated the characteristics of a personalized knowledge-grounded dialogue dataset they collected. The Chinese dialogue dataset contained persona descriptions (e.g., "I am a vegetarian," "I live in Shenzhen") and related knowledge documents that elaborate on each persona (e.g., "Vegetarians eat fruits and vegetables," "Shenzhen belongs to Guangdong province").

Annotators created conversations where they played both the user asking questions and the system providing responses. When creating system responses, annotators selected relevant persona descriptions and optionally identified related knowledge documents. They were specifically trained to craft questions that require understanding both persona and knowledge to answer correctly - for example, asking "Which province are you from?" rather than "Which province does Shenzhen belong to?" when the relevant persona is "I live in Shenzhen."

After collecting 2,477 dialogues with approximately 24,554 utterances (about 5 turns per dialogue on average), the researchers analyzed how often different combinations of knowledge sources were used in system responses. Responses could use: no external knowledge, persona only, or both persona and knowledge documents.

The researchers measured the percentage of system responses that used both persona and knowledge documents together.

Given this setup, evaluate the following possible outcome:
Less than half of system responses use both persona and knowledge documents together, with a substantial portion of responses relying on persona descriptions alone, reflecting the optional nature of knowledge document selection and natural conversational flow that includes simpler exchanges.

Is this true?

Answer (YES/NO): NO